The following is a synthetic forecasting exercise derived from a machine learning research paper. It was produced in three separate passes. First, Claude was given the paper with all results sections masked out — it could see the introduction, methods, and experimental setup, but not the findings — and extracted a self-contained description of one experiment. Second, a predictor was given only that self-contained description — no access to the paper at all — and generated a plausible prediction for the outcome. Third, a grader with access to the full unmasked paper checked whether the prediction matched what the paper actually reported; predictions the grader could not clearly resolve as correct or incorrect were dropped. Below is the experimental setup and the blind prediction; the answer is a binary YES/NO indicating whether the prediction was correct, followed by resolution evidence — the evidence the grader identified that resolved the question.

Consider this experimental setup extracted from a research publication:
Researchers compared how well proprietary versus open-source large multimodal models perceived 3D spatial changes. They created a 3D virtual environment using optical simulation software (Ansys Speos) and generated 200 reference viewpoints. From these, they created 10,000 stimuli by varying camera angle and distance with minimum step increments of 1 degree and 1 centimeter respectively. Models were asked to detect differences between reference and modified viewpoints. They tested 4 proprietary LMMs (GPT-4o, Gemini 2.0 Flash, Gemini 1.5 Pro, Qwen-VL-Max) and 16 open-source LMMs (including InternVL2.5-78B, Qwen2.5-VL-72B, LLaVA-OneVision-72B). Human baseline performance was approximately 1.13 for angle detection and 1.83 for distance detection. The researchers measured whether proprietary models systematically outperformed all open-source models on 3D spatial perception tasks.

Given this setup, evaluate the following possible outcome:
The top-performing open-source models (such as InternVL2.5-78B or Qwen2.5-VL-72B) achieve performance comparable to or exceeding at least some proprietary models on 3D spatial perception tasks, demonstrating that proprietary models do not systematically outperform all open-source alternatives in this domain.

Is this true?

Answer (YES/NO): YES